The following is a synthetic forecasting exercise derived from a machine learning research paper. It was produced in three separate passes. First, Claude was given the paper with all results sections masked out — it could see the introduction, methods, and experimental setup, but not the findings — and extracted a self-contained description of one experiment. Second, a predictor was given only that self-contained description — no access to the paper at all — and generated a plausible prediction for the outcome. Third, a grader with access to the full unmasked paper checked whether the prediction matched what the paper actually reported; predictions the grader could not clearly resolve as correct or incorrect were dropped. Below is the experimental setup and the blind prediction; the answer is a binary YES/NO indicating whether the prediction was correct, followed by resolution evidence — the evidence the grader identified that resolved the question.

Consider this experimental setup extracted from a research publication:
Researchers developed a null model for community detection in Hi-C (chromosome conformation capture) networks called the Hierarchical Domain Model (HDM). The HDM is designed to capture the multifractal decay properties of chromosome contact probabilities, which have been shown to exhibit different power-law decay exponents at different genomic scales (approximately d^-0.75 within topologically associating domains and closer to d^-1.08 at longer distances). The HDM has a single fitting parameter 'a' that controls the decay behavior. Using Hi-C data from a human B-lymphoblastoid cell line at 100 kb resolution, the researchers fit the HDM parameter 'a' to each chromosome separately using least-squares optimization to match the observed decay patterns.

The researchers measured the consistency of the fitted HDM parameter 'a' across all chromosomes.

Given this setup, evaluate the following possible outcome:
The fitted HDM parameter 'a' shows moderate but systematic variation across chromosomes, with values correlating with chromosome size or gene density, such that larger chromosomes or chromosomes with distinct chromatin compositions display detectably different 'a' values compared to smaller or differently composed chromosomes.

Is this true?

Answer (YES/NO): NO